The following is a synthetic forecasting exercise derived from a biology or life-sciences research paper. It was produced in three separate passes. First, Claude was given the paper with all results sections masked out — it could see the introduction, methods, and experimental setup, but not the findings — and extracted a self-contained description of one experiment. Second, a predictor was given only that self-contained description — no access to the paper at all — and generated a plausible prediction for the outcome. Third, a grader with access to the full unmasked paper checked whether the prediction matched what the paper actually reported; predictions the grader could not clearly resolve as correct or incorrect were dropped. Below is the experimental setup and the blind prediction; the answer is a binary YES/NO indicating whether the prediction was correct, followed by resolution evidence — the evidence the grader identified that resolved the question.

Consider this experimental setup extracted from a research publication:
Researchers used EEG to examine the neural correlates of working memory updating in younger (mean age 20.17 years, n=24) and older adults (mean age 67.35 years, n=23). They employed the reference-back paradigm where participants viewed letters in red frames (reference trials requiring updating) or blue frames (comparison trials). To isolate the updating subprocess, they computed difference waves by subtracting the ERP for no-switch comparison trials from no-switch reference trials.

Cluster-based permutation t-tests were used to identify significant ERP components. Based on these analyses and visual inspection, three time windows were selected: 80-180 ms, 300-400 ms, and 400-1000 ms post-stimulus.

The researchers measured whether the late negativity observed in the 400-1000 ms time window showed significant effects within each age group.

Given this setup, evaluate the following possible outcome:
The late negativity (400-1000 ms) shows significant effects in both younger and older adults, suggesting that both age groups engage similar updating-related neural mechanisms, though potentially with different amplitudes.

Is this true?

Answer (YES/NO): NO